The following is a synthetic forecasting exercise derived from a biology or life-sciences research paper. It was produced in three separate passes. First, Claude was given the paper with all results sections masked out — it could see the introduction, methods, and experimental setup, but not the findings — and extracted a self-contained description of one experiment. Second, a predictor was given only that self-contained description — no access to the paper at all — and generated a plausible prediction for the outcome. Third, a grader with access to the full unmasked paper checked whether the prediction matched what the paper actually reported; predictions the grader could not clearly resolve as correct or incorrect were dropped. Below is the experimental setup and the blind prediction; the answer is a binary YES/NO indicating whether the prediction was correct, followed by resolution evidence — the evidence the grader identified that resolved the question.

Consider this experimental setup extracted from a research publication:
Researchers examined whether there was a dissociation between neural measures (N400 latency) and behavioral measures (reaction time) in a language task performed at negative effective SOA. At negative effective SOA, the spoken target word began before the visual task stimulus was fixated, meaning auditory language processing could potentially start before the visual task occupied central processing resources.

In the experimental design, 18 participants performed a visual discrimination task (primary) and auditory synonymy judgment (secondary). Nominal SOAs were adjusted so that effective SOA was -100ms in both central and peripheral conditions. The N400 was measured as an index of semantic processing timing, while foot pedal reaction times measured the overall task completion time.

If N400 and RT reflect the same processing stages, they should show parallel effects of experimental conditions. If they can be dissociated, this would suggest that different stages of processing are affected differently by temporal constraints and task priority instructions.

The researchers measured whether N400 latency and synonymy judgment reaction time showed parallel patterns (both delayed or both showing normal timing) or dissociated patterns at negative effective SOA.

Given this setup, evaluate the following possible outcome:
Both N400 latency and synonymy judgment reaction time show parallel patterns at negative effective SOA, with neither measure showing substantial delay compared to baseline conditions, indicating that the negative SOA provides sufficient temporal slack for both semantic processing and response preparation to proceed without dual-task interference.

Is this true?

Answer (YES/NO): NO